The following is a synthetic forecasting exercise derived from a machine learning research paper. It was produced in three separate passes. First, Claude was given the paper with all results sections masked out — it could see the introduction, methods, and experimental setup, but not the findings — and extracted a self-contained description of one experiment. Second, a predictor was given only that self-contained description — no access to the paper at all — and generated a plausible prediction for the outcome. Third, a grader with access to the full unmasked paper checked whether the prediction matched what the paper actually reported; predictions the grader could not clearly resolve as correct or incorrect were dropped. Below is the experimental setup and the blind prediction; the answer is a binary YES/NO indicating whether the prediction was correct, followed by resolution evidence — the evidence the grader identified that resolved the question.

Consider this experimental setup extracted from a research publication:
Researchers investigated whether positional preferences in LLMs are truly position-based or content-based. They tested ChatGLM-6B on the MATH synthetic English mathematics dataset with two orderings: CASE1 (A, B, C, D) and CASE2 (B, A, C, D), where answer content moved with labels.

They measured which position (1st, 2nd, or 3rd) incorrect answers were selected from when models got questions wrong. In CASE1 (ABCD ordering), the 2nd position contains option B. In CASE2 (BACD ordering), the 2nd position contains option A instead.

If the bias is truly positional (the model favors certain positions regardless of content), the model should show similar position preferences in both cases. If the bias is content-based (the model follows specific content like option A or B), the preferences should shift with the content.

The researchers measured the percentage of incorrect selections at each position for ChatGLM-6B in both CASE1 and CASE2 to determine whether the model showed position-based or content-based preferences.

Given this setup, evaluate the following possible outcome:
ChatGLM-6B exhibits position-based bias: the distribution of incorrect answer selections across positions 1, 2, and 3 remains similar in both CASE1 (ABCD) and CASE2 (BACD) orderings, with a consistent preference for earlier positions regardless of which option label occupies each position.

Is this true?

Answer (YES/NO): YES